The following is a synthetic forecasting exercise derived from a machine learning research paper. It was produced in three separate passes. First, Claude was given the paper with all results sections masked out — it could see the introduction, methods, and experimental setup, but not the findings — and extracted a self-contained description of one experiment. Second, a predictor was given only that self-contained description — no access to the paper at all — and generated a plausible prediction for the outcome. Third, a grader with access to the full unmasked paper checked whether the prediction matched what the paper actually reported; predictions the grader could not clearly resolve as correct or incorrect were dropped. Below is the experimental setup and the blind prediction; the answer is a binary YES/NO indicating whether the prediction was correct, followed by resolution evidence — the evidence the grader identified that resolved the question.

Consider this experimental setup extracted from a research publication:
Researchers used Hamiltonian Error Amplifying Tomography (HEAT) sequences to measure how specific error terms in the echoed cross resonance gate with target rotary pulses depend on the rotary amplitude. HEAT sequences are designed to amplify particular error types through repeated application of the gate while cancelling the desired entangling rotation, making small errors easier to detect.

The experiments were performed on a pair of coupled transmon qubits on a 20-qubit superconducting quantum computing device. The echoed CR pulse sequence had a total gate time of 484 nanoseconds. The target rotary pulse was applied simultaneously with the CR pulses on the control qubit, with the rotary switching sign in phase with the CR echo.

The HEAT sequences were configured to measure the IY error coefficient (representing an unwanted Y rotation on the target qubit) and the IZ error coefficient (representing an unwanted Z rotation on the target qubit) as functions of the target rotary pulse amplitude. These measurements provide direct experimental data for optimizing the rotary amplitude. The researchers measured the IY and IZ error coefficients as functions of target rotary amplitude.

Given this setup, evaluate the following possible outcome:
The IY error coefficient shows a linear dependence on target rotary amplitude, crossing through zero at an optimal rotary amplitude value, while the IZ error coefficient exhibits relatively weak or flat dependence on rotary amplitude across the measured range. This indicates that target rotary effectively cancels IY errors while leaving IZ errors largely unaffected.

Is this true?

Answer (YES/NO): NO